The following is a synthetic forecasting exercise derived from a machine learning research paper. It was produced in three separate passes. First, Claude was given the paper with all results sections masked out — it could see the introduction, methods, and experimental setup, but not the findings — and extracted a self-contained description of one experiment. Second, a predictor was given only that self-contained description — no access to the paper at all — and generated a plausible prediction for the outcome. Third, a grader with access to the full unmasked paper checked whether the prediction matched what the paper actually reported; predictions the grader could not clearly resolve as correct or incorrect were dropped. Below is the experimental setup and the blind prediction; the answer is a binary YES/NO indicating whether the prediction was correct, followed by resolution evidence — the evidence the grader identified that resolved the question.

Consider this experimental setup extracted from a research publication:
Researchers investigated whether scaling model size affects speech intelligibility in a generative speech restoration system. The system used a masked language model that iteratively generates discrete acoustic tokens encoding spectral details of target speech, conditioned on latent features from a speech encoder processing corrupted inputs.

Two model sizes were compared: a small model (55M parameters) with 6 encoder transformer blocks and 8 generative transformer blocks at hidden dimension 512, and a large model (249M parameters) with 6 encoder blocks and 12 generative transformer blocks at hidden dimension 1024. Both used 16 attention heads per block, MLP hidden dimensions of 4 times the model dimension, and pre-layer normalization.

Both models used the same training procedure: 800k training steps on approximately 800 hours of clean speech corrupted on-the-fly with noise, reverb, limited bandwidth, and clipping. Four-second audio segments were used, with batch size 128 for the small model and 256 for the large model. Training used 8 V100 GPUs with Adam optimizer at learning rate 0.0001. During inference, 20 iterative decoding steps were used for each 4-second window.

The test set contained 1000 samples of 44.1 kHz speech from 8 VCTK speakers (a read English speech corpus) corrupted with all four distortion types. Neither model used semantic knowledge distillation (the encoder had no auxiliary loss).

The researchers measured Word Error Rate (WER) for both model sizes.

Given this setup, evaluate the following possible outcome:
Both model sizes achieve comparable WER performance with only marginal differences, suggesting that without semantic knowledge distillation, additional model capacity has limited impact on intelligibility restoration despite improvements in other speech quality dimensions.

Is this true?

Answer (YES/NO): NO